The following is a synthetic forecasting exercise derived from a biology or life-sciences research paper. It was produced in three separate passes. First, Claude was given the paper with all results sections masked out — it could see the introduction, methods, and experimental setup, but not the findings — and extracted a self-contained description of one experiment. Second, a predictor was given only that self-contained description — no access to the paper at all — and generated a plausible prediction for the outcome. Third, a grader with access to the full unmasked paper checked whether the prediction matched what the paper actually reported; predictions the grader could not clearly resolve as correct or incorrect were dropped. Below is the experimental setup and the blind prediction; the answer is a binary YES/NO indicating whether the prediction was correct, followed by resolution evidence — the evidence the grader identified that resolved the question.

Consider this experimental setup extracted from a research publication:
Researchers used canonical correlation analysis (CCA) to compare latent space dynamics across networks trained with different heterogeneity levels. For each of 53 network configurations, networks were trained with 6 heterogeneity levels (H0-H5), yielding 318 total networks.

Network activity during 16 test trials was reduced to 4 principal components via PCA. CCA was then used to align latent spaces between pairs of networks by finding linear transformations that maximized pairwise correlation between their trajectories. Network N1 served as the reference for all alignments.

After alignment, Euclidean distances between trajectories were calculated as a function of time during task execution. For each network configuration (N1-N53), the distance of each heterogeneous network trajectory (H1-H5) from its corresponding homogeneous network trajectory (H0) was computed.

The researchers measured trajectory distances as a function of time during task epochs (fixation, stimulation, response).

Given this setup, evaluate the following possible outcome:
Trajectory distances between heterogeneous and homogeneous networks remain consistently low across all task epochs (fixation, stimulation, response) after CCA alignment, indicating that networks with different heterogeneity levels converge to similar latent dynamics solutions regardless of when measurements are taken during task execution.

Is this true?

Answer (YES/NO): NO